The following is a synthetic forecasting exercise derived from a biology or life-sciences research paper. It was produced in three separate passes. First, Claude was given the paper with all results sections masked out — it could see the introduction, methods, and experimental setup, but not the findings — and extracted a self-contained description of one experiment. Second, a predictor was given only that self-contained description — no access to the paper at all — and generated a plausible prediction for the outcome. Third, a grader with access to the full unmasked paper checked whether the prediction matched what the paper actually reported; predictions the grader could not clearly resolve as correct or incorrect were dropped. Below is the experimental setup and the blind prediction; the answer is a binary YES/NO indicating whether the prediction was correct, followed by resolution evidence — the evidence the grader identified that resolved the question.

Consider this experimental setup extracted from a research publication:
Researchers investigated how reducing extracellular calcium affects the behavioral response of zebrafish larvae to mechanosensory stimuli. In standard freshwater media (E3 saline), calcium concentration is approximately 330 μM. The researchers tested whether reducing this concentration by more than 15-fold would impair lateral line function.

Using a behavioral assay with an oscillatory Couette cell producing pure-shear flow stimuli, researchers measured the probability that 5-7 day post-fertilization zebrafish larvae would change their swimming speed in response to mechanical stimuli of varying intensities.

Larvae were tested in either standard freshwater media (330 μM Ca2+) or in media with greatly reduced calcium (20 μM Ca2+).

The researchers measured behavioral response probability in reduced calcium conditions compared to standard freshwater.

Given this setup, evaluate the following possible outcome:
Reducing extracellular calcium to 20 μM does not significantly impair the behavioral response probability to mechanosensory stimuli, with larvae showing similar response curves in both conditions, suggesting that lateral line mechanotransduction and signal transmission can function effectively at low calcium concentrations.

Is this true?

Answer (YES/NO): NO